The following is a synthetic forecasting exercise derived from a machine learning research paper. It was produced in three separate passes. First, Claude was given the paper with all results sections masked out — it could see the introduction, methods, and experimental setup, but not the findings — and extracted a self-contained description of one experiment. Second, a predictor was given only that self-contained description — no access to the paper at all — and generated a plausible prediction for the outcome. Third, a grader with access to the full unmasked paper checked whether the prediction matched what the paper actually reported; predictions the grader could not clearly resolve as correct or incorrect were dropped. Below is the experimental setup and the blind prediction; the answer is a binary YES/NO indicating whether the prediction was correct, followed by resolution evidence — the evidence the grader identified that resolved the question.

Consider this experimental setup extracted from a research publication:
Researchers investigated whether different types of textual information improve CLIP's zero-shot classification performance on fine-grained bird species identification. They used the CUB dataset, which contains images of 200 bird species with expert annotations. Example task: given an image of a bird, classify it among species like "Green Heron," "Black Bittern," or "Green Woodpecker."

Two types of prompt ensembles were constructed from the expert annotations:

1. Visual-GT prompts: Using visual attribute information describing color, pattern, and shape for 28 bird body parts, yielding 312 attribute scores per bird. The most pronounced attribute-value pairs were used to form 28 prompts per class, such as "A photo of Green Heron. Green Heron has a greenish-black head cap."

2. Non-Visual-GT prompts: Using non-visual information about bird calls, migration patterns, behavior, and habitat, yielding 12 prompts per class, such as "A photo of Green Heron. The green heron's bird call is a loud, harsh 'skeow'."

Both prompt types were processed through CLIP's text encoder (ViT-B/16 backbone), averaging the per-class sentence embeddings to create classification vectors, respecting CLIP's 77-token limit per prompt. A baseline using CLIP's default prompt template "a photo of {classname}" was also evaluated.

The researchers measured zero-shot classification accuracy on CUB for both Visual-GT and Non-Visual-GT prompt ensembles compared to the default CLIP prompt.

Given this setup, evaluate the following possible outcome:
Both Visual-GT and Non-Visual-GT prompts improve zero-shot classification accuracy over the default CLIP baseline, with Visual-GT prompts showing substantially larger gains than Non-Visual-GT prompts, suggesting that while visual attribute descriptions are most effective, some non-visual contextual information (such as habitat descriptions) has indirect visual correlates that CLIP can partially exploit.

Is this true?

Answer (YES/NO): NO